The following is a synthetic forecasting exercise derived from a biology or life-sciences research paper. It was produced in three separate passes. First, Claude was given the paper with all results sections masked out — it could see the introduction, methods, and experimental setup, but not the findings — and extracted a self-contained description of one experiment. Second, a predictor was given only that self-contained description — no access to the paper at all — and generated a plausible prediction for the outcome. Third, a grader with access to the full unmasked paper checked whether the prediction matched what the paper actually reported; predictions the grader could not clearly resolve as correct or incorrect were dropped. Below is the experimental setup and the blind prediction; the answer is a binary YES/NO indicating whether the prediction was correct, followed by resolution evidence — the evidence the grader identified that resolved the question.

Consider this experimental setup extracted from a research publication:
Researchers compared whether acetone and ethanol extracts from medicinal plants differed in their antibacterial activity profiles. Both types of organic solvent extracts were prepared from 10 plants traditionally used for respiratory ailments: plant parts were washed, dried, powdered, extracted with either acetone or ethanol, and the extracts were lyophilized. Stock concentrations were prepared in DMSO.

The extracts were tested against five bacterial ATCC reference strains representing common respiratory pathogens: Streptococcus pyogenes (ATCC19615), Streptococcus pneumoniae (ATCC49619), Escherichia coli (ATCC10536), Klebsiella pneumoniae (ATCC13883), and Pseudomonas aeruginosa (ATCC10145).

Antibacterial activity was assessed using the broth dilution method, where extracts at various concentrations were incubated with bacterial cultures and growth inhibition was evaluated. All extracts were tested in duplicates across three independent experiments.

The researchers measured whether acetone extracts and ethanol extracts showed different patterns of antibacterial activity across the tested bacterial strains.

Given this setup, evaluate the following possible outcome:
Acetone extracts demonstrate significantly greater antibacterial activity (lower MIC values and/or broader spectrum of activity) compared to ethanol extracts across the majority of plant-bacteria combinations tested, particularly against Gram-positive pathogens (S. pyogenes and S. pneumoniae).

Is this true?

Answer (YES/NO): NO